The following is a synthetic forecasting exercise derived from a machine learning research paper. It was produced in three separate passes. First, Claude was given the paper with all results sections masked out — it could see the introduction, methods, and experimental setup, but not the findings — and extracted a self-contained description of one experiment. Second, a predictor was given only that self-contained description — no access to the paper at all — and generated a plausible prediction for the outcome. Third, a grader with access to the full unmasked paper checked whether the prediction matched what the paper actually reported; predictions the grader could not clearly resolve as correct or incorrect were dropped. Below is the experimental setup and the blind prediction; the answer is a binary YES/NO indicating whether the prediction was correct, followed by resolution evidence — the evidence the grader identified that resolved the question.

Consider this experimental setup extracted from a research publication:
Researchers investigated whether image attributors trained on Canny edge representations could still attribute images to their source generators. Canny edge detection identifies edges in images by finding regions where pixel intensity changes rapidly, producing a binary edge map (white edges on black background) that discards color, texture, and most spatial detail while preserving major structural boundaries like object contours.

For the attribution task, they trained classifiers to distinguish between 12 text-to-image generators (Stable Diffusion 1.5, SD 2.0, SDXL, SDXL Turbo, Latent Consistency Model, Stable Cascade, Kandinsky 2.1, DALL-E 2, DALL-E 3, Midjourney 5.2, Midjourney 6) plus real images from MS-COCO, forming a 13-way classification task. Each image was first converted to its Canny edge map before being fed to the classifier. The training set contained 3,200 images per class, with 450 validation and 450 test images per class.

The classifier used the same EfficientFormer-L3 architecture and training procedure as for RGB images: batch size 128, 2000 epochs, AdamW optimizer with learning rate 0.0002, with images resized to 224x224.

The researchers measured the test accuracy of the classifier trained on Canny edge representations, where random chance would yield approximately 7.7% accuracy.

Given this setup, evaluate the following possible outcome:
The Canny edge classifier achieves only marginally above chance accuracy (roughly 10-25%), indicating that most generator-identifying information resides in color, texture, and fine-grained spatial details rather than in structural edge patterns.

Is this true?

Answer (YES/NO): NO